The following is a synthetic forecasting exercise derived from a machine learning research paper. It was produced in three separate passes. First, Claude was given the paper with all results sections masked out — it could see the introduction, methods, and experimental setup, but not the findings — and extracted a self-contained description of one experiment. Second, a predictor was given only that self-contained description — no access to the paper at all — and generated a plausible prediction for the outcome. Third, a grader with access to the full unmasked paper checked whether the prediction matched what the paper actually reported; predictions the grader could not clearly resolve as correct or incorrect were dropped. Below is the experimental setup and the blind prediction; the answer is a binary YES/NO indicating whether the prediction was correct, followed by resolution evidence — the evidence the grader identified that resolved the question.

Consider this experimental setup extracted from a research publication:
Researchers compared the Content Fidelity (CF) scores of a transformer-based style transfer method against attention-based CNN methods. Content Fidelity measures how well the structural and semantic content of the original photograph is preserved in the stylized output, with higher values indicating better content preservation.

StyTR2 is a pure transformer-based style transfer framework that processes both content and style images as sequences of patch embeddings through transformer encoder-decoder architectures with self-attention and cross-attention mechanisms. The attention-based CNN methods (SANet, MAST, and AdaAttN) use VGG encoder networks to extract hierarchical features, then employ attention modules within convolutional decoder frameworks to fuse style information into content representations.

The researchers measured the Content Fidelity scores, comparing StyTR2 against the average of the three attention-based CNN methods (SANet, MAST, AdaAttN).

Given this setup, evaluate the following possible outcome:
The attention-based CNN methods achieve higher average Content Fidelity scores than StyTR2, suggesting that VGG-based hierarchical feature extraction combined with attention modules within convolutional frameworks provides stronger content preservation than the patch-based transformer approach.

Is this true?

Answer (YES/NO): YES